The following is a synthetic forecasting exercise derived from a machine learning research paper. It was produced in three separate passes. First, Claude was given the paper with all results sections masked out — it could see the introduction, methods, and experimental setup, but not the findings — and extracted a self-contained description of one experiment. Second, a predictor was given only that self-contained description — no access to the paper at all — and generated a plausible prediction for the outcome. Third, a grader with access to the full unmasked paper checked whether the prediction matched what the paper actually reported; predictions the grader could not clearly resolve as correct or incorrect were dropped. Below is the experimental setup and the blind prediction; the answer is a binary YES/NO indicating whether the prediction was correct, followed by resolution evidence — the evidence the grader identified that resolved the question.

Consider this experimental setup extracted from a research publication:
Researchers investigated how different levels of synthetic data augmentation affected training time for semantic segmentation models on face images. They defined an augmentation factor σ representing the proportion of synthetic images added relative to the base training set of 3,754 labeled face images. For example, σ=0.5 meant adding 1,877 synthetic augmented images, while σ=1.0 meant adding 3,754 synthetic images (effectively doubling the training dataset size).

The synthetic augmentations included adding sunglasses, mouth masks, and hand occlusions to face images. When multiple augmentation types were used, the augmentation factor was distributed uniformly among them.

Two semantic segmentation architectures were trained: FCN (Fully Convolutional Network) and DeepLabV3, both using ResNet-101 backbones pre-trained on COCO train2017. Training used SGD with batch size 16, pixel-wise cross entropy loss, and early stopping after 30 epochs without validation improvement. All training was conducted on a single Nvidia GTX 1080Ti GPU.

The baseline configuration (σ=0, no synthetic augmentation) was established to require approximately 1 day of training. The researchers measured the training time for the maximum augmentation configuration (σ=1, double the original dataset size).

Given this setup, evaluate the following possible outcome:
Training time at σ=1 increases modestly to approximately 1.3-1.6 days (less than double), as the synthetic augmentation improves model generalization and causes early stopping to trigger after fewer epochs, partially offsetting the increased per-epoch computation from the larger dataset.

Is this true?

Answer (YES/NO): NO